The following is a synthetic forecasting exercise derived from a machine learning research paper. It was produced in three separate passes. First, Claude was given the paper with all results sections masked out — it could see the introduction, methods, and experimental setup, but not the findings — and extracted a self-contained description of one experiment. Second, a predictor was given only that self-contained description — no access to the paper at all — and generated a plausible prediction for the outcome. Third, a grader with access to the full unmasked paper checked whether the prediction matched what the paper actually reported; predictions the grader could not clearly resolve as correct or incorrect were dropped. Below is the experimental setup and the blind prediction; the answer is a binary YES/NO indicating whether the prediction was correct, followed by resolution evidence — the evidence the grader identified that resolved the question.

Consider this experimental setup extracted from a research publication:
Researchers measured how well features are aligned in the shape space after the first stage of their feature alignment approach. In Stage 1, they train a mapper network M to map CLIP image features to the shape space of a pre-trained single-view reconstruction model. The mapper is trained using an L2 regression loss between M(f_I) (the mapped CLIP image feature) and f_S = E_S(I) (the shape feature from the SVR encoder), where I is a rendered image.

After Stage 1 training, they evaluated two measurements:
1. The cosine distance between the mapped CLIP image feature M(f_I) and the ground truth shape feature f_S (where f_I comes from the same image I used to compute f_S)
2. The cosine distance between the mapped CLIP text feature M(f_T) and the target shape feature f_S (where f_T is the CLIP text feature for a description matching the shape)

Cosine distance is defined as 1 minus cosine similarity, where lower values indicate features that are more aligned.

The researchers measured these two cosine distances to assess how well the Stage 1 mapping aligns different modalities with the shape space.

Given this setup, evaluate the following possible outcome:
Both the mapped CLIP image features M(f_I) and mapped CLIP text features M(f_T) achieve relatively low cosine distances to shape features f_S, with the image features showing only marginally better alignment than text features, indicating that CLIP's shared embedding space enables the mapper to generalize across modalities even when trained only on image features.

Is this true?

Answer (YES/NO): NO